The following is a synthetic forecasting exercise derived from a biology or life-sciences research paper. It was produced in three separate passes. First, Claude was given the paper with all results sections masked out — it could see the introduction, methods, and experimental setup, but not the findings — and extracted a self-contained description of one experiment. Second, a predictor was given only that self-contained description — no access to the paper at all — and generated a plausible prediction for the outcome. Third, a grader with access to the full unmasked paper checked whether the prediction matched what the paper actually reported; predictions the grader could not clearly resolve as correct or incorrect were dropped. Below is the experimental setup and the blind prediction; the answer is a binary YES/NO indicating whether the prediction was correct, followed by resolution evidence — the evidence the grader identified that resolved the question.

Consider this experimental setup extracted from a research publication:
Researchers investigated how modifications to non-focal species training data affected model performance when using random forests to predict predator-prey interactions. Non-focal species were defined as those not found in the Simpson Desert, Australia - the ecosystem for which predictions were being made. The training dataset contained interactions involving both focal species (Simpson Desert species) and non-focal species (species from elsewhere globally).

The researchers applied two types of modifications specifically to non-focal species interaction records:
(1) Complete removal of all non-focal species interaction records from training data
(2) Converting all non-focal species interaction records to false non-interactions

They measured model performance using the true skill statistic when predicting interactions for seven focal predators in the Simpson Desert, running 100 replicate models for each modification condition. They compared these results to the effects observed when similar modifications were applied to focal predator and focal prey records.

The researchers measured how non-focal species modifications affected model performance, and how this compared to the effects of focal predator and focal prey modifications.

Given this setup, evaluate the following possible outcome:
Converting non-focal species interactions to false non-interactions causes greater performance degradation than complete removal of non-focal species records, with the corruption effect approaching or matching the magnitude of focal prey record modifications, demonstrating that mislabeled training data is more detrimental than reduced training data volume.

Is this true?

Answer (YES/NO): NO